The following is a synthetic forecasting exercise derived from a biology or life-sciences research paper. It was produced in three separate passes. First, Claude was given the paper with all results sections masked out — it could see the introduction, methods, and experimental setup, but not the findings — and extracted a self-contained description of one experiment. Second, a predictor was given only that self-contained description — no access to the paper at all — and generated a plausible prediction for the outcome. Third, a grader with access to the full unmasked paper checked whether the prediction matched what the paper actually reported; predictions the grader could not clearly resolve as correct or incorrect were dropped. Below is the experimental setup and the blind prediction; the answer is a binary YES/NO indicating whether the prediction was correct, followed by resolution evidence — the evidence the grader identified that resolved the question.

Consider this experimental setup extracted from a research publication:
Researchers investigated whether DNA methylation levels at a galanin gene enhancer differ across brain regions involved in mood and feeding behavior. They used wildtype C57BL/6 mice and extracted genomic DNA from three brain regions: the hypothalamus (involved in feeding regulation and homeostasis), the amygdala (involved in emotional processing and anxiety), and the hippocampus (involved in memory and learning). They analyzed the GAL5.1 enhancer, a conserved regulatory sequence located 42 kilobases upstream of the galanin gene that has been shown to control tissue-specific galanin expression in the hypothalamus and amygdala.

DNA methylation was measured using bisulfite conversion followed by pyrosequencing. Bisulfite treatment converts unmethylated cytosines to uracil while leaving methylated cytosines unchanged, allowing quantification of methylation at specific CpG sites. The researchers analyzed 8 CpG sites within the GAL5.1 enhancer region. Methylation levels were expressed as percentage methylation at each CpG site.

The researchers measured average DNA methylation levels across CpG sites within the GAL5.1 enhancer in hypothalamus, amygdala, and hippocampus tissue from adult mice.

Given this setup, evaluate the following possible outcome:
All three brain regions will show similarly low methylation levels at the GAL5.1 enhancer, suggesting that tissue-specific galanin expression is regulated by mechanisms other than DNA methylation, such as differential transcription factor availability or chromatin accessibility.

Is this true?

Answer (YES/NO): NO